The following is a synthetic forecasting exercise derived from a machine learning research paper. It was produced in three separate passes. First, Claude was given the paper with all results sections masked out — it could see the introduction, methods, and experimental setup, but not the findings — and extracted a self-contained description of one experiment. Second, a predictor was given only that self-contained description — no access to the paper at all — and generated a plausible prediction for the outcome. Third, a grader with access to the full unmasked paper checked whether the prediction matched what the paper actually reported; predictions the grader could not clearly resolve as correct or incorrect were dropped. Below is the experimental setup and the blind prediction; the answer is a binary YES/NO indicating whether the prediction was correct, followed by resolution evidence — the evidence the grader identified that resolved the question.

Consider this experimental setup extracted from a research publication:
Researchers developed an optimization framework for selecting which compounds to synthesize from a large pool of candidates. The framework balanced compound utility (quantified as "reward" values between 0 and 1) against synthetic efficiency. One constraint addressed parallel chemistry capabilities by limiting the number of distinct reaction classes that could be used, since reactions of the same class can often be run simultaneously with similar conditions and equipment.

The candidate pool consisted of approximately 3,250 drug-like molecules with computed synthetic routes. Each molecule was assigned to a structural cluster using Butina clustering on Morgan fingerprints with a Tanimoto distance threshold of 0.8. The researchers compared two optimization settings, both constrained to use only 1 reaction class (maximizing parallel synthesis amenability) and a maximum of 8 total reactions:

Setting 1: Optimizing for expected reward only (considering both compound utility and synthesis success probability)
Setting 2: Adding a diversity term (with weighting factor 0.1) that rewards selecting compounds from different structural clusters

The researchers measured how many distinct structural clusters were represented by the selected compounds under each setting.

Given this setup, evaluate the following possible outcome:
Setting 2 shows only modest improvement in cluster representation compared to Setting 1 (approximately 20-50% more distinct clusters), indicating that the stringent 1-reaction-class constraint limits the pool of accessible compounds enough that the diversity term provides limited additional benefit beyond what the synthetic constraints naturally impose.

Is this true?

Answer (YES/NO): NO